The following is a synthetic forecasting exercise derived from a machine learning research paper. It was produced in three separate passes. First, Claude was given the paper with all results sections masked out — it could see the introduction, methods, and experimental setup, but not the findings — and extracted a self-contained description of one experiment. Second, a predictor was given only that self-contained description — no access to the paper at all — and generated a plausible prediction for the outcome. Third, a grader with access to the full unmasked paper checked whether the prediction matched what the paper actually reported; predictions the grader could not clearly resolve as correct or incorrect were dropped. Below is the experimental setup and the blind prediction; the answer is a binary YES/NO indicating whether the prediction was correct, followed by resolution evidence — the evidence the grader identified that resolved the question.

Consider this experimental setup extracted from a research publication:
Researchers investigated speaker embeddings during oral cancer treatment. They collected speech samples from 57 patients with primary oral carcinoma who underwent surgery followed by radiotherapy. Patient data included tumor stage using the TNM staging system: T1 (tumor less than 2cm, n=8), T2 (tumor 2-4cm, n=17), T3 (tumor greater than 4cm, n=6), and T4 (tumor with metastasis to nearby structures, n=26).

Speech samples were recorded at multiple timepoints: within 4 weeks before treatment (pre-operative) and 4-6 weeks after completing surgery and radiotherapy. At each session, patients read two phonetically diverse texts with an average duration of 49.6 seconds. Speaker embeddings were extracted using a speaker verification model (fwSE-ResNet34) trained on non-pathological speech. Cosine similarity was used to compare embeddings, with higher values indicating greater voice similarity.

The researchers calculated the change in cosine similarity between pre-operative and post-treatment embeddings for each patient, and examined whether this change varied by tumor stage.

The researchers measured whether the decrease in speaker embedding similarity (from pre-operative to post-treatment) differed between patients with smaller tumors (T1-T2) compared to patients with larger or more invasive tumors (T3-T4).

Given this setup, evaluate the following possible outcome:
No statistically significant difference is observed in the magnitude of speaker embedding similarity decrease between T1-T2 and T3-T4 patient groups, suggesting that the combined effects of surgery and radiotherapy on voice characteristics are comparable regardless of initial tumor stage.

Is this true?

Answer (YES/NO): NO